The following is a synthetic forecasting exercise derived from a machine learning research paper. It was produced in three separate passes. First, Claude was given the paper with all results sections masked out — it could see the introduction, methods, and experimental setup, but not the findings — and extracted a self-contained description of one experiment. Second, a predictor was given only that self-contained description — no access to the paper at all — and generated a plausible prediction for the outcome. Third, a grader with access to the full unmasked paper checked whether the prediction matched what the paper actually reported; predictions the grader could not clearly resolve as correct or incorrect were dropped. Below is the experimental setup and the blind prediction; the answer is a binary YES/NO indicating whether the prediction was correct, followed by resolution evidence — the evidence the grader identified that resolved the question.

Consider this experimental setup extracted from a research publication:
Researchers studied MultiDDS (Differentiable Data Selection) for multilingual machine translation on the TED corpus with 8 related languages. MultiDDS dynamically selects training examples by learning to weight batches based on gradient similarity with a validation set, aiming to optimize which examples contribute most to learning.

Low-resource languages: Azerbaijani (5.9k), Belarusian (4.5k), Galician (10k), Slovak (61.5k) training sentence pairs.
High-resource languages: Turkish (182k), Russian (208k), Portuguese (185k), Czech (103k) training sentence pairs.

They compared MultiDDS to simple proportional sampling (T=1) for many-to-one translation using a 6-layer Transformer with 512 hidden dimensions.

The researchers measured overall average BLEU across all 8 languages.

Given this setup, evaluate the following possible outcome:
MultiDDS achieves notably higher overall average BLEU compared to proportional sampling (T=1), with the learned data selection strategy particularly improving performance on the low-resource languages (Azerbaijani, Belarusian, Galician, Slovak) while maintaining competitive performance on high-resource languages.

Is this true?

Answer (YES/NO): NO